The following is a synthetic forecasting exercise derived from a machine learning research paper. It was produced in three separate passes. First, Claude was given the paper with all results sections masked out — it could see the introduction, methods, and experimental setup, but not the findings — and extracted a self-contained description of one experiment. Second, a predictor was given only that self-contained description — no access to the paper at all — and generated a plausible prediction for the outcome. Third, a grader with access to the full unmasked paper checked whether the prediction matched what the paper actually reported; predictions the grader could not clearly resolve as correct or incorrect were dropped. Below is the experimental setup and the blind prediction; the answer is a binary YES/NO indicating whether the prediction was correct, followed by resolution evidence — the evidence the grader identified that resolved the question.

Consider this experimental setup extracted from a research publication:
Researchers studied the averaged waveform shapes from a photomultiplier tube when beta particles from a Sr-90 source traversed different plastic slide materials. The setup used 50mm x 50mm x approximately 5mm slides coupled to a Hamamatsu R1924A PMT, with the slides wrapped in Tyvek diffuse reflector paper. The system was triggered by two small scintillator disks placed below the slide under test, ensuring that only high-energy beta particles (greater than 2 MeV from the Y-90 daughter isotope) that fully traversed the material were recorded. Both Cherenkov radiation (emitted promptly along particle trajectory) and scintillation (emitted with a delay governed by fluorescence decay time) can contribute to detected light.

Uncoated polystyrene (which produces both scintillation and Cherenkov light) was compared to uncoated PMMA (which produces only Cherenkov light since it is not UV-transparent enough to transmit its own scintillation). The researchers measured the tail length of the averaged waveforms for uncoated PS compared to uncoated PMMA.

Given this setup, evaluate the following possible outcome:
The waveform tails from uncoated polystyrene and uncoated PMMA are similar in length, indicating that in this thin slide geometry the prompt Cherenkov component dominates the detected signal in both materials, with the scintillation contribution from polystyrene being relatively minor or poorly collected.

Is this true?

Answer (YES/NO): NO